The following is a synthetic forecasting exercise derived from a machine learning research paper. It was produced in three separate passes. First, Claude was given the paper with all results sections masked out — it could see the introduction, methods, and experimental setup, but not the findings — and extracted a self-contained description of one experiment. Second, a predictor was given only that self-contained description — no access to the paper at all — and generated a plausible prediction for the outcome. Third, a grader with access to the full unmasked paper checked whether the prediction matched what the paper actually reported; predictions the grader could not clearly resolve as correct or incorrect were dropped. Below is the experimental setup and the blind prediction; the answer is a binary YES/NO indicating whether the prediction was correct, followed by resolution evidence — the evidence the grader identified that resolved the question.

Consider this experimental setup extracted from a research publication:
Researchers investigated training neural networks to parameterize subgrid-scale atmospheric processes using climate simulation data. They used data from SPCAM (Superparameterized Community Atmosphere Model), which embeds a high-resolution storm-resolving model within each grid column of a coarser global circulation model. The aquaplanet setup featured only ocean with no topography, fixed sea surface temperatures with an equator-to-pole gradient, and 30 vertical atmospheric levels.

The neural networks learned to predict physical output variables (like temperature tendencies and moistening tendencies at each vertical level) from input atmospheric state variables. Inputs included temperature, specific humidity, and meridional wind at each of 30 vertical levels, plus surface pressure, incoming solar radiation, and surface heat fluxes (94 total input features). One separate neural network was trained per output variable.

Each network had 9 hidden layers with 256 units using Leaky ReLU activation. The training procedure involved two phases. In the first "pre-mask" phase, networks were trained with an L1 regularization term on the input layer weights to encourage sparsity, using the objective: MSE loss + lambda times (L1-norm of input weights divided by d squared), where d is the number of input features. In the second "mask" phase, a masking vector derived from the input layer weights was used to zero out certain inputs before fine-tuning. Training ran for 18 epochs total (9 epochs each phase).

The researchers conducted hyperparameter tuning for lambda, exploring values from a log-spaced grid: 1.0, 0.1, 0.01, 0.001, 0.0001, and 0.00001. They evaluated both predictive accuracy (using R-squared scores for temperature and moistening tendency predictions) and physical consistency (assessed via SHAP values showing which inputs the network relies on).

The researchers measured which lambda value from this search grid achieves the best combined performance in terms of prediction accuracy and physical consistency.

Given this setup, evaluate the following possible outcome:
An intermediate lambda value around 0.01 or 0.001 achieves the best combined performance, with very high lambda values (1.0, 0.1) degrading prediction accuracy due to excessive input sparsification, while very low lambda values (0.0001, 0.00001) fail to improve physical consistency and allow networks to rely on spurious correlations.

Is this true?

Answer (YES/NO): YES